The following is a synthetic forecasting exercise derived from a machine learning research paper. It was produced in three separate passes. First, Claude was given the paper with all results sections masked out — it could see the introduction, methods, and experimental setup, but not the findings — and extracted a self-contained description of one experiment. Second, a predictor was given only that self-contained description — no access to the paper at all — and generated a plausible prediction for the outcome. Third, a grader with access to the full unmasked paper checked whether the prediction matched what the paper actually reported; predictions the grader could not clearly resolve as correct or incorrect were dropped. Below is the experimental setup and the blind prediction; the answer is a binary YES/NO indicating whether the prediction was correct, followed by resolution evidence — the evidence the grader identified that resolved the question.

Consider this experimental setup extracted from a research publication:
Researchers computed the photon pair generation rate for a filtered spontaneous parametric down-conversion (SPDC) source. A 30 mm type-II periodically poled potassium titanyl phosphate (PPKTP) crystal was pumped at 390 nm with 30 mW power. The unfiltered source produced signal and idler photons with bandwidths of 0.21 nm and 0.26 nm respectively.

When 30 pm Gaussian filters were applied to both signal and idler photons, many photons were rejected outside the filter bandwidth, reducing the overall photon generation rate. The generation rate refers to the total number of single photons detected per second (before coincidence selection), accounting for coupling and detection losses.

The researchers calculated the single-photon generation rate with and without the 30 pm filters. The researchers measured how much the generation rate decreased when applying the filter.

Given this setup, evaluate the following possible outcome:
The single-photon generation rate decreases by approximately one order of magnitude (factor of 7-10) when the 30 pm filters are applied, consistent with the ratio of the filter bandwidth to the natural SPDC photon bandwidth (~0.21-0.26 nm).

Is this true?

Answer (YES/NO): NO